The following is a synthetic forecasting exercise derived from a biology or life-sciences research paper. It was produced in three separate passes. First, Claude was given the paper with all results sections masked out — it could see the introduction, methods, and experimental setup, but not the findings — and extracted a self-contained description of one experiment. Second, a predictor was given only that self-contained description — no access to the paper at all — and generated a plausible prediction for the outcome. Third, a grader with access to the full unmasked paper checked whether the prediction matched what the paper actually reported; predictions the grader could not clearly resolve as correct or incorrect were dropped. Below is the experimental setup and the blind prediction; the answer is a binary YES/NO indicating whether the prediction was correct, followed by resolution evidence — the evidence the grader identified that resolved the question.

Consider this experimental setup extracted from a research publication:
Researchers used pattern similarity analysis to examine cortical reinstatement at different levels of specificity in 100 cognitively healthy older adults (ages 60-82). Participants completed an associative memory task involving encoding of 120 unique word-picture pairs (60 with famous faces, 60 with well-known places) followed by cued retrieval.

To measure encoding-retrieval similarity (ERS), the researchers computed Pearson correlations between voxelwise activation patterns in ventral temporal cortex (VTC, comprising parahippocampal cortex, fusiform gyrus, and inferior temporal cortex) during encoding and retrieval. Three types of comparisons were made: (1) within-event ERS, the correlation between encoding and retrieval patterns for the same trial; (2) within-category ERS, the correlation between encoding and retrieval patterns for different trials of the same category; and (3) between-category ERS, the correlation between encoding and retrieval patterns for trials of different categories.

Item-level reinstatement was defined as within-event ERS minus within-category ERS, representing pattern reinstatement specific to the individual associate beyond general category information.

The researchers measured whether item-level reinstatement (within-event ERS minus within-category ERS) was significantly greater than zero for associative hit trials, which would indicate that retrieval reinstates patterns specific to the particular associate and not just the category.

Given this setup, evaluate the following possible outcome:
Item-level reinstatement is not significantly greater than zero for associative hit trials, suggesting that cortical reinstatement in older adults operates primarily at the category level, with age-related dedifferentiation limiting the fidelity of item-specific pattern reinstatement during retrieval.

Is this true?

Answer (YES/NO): NO